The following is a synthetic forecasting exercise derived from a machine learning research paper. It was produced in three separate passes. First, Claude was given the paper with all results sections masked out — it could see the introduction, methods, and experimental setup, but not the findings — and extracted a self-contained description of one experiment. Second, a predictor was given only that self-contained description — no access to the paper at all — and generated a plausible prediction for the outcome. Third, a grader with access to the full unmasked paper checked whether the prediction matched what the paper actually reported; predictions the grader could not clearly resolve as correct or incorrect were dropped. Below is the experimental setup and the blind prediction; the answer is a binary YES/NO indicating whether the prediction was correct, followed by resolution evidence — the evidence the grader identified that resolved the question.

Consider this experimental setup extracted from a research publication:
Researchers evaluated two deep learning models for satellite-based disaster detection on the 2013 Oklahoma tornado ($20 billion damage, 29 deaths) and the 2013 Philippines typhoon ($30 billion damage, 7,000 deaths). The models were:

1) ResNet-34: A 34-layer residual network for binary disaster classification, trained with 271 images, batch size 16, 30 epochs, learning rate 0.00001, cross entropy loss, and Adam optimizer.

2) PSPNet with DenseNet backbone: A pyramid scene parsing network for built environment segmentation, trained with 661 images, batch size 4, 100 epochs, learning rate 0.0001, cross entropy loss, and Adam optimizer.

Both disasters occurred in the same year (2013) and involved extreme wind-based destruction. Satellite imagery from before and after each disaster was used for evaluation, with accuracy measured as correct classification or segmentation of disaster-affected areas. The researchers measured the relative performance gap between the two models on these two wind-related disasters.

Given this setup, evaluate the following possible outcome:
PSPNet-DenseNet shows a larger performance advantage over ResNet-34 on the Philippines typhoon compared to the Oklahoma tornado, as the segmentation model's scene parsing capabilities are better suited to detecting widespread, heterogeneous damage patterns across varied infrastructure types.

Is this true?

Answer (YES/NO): YES